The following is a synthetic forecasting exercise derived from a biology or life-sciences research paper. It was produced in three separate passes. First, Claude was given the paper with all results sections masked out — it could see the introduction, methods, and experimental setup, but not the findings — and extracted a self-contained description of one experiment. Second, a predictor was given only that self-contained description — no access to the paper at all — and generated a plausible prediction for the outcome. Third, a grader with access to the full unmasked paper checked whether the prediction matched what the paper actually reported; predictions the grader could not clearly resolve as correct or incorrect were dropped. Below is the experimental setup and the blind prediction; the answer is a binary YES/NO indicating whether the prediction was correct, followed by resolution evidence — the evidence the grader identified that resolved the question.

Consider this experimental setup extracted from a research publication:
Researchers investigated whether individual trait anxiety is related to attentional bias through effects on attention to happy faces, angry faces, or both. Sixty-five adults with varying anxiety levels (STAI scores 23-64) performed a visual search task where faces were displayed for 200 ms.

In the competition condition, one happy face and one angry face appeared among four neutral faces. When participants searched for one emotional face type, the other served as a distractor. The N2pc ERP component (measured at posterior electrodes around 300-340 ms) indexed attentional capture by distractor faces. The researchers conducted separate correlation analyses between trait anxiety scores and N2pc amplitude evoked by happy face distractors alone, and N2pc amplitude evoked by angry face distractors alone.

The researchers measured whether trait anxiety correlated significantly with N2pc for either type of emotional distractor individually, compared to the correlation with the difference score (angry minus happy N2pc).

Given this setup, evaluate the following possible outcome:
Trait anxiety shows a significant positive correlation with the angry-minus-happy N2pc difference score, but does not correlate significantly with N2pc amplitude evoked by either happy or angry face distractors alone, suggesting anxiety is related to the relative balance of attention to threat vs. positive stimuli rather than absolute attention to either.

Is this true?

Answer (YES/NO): NO